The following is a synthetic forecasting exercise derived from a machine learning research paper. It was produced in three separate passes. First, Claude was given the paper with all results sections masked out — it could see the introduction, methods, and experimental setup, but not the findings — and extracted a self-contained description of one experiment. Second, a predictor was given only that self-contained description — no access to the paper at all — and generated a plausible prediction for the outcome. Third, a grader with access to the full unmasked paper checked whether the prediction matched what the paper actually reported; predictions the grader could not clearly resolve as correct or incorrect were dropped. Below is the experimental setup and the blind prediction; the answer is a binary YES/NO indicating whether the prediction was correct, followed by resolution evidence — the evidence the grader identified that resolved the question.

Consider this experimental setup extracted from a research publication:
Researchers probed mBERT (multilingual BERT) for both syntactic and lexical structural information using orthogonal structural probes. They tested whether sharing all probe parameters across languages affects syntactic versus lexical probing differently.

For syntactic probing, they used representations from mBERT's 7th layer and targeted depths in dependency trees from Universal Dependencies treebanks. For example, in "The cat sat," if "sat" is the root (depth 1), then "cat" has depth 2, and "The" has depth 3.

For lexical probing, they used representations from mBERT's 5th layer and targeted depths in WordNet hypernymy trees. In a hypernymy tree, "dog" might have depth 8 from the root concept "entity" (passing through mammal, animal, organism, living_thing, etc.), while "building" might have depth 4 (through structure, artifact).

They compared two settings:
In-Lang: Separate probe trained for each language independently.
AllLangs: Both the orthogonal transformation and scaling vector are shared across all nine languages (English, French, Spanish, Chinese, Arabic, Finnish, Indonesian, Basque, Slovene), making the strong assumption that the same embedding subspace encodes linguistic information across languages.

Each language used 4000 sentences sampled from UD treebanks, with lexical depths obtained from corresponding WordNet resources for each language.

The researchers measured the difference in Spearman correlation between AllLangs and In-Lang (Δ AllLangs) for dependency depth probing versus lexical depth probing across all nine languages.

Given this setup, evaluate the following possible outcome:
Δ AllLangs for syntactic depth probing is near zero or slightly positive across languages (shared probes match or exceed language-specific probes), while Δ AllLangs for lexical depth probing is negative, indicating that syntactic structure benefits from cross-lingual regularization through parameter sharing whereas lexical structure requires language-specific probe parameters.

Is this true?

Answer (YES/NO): NO